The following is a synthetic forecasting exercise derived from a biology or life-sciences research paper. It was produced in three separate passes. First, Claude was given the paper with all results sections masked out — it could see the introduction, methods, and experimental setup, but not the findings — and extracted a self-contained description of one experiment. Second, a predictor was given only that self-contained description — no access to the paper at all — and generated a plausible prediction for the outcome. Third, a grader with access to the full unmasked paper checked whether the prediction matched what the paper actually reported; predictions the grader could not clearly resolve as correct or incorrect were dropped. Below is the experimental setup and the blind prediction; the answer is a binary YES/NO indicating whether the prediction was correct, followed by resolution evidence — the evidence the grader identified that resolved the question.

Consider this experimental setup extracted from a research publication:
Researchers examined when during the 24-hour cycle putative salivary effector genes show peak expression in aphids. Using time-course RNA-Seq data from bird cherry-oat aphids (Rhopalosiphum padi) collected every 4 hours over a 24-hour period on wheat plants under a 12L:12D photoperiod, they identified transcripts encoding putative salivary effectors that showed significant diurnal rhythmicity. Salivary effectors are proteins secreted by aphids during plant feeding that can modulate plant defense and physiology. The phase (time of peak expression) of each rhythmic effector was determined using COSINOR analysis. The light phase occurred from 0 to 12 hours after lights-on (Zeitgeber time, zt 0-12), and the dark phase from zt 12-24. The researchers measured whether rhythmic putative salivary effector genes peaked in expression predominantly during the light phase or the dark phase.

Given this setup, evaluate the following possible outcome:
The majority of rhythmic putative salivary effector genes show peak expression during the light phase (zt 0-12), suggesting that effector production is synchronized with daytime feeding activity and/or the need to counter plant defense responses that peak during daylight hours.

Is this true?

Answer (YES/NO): YES